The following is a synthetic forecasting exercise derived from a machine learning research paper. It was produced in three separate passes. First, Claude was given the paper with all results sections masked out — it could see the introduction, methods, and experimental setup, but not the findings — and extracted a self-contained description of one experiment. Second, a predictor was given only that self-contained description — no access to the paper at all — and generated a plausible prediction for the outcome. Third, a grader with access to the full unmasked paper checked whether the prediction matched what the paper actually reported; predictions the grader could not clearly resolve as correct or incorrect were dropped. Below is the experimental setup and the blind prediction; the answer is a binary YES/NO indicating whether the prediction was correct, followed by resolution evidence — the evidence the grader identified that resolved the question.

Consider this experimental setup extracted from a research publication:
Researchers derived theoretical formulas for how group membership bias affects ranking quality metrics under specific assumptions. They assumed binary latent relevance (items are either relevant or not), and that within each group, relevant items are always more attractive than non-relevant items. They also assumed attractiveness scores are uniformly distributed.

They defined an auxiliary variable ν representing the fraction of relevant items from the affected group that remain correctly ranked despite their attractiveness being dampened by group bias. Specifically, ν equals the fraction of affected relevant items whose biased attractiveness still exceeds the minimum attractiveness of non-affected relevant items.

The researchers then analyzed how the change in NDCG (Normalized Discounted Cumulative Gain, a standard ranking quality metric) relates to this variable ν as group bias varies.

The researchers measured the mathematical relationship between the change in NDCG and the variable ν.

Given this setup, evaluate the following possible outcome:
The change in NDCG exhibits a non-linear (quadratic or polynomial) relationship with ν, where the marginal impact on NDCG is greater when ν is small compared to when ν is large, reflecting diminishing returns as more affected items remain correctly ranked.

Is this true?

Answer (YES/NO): NO